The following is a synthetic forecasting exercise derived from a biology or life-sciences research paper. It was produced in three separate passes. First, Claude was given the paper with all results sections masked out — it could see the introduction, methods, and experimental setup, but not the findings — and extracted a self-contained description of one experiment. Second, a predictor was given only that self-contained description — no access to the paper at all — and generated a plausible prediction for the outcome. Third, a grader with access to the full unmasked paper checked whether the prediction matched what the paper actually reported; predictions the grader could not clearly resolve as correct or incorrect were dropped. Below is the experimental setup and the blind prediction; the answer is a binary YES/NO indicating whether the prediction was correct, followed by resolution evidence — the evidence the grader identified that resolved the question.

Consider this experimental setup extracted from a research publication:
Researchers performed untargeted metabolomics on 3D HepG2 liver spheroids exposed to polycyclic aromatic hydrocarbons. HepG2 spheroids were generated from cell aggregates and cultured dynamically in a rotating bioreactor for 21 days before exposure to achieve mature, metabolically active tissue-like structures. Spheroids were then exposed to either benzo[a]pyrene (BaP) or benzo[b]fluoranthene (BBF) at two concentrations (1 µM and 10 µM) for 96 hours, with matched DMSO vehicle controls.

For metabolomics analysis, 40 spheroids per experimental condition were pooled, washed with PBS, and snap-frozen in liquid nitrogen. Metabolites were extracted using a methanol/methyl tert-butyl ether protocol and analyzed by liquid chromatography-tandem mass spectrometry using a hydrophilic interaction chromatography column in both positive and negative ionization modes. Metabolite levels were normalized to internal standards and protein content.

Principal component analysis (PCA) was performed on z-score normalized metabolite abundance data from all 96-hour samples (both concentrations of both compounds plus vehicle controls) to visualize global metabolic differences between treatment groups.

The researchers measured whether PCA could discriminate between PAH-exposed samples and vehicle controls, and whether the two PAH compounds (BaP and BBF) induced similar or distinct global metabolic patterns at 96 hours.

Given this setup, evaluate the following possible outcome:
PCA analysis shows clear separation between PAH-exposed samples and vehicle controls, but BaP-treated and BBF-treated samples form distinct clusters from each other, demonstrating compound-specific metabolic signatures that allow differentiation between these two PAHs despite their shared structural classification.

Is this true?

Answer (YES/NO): YES